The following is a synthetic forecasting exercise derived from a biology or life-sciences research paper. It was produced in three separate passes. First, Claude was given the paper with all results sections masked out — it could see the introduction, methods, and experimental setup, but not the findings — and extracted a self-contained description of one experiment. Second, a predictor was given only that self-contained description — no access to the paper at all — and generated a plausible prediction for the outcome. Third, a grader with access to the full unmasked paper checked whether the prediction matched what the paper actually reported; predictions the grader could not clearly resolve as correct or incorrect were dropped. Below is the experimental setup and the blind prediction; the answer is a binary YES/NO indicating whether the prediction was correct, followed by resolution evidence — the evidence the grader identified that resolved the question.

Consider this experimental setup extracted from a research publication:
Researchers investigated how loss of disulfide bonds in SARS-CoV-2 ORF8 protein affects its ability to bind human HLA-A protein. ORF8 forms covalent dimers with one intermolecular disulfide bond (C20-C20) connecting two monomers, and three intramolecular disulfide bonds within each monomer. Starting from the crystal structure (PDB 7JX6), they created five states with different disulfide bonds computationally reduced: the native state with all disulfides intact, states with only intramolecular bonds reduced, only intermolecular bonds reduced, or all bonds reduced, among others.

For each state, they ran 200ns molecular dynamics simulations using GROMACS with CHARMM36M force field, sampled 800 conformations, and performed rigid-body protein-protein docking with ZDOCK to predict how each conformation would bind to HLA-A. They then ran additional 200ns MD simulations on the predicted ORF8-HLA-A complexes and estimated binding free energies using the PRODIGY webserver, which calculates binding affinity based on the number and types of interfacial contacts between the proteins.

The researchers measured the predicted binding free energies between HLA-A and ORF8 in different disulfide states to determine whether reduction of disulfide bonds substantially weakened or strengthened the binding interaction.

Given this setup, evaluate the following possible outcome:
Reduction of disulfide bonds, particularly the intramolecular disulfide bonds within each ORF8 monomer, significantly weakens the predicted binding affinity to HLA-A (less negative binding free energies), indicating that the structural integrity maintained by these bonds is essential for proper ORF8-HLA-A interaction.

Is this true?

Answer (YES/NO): NO